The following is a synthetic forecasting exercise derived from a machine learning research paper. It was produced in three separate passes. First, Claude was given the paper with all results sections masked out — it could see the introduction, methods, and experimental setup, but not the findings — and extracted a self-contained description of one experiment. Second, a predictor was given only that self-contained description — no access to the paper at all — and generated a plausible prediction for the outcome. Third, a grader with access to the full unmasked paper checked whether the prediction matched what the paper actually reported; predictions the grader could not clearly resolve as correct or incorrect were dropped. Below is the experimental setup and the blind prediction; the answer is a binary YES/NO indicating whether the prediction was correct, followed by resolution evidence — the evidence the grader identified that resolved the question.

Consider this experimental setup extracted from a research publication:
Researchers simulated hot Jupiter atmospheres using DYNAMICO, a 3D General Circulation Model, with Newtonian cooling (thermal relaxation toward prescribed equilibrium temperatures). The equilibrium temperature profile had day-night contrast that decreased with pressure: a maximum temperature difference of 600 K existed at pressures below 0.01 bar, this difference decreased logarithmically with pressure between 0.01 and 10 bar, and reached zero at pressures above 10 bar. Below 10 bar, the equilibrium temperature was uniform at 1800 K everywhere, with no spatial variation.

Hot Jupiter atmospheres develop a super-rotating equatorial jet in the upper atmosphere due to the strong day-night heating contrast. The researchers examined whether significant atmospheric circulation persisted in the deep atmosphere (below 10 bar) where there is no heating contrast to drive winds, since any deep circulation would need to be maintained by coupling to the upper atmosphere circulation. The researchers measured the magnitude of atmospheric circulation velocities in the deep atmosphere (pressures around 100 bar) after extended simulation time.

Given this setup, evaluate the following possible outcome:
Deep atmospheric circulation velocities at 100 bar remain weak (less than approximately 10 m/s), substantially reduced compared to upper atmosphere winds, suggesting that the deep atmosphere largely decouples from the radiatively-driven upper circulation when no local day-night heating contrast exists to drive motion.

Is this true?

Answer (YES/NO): NO